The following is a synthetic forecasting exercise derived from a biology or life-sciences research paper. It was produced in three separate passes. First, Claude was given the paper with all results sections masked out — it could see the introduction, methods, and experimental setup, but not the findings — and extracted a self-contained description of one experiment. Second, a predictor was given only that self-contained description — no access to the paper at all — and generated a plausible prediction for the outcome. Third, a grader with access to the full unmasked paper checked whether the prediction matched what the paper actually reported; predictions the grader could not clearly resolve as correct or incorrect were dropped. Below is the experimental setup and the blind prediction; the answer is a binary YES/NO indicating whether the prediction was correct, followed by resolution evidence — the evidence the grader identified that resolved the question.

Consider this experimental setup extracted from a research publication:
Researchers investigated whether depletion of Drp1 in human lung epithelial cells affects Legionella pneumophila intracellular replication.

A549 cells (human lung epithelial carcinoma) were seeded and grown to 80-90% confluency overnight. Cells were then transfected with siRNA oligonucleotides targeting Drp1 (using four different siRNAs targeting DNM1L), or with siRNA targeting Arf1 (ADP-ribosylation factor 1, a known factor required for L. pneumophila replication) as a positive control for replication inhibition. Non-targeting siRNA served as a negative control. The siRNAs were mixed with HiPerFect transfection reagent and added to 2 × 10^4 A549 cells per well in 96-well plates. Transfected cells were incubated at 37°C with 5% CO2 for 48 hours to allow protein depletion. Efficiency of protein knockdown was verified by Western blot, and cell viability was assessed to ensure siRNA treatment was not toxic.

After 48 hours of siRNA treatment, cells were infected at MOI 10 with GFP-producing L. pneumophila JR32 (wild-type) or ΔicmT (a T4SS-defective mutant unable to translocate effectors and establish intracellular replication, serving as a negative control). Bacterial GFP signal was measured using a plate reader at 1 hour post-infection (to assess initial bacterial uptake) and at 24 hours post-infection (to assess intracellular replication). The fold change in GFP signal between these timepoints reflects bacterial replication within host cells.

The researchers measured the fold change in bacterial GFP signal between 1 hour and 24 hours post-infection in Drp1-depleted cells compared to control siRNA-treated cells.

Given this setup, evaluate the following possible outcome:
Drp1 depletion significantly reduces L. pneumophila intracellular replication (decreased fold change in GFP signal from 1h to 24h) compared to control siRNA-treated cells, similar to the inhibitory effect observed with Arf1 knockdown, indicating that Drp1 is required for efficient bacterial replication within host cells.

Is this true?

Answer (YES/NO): YES